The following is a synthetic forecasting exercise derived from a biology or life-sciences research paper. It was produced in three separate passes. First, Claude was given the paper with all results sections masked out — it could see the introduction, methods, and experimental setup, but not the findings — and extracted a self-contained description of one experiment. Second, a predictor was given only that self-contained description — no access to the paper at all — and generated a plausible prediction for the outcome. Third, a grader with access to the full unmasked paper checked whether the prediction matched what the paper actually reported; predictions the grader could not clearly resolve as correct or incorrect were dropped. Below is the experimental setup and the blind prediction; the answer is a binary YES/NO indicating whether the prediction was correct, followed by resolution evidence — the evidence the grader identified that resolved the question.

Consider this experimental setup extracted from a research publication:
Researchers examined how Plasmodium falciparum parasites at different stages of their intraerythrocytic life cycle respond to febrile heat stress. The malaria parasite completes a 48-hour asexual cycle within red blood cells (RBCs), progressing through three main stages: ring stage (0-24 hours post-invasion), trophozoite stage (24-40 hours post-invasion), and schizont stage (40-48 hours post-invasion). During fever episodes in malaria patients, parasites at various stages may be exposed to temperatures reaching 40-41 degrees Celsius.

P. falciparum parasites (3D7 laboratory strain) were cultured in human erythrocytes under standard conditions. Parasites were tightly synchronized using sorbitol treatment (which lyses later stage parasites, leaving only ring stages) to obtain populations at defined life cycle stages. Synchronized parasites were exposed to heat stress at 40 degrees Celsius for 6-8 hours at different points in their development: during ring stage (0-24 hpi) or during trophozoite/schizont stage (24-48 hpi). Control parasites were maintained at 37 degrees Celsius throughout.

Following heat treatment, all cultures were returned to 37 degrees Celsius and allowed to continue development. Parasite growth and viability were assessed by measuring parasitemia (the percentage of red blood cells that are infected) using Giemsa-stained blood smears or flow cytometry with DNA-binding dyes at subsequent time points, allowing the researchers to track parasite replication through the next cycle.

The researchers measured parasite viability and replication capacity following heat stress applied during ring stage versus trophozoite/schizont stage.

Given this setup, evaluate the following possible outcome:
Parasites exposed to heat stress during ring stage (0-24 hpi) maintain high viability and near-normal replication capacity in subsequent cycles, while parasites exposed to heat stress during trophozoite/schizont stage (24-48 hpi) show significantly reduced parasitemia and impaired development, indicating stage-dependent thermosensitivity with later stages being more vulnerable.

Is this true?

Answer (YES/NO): YES